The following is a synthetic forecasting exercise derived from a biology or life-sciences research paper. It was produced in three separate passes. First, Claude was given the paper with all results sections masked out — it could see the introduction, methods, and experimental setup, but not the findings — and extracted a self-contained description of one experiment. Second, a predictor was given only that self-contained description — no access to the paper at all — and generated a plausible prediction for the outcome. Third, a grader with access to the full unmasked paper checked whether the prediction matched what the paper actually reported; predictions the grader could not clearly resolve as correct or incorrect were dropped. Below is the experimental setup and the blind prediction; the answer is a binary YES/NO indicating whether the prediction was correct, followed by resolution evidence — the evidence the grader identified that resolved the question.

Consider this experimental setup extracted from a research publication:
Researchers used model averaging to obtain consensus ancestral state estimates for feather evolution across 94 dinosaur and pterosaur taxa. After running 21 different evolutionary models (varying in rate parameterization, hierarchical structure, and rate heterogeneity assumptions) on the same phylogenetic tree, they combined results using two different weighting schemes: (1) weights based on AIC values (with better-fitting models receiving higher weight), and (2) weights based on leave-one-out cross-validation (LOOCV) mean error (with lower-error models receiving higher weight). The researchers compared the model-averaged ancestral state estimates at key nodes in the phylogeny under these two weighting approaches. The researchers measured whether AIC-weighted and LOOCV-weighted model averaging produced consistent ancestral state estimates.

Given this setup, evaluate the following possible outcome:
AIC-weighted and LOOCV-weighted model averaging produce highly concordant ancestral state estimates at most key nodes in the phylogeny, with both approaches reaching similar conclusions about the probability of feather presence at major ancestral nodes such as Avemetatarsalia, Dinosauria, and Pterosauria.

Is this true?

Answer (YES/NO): YES